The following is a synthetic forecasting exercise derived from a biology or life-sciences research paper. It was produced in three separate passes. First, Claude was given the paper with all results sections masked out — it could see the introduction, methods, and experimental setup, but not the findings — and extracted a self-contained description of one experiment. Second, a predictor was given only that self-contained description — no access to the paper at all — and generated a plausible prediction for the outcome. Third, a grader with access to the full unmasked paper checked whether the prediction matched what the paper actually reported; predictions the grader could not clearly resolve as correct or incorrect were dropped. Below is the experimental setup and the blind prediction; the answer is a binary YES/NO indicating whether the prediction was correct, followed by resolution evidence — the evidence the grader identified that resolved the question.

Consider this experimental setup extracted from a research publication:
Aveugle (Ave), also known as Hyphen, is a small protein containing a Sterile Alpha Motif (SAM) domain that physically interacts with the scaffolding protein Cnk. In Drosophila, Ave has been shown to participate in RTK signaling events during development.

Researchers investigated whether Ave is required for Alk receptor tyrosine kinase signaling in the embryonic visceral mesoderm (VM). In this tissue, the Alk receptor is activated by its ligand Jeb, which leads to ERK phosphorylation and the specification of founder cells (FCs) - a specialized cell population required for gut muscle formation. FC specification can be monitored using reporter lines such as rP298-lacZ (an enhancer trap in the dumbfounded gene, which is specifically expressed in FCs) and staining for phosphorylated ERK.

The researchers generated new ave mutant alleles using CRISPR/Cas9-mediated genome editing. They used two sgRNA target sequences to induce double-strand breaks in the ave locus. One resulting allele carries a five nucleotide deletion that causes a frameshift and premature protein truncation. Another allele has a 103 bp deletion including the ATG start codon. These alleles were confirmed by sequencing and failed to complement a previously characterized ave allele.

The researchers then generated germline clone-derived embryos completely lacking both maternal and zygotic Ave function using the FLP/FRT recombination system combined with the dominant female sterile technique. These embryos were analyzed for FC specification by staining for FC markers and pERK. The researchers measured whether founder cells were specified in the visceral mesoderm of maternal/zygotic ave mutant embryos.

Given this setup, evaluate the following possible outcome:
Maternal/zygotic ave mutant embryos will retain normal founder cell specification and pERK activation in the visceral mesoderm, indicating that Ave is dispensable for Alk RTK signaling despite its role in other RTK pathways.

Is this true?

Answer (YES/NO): NO